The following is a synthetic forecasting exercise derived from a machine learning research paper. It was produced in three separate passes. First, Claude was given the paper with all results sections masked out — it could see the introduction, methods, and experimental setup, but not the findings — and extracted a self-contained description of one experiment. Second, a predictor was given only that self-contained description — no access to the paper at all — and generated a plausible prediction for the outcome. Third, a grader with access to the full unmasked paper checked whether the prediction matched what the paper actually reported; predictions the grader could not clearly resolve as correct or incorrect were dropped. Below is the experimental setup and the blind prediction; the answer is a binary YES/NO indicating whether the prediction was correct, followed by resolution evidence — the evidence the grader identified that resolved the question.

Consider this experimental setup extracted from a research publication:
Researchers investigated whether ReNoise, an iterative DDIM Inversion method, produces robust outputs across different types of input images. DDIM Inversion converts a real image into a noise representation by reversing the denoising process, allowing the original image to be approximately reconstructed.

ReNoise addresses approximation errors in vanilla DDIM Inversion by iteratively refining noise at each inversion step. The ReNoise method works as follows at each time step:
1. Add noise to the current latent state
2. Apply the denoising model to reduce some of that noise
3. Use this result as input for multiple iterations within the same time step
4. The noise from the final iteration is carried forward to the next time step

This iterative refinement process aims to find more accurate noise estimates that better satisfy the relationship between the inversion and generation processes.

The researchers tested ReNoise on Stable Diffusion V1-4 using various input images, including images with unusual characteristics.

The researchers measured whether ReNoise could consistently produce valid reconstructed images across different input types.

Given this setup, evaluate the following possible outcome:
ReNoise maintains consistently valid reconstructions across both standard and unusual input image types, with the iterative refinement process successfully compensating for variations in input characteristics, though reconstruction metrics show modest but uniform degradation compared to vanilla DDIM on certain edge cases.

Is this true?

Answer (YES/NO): NO